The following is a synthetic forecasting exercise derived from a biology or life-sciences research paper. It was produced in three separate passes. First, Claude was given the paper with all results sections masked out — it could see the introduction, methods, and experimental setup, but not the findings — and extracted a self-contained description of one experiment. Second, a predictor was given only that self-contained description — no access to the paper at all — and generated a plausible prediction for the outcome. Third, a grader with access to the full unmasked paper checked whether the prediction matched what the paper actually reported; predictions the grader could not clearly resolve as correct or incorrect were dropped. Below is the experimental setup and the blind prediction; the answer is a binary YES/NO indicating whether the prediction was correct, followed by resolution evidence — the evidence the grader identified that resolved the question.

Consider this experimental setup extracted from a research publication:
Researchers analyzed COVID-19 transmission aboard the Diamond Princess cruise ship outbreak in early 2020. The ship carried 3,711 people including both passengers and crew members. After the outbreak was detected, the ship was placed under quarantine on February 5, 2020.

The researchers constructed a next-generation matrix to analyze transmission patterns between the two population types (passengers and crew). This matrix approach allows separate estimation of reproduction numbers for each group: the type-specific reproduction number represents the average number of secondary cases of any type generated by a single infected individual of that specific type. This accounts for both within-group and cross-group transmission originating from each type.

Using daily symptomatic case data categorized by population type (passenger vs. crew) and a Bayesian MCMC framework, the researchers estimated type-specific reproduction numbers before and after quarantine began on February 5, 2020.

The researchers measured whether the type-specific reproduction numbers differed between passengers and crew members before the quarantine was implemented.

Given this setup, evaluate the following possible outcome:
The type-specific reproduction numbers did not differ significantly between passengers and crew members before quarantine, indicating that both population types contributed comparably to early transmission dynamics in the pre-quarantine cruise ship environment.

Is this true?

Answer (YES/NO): NO